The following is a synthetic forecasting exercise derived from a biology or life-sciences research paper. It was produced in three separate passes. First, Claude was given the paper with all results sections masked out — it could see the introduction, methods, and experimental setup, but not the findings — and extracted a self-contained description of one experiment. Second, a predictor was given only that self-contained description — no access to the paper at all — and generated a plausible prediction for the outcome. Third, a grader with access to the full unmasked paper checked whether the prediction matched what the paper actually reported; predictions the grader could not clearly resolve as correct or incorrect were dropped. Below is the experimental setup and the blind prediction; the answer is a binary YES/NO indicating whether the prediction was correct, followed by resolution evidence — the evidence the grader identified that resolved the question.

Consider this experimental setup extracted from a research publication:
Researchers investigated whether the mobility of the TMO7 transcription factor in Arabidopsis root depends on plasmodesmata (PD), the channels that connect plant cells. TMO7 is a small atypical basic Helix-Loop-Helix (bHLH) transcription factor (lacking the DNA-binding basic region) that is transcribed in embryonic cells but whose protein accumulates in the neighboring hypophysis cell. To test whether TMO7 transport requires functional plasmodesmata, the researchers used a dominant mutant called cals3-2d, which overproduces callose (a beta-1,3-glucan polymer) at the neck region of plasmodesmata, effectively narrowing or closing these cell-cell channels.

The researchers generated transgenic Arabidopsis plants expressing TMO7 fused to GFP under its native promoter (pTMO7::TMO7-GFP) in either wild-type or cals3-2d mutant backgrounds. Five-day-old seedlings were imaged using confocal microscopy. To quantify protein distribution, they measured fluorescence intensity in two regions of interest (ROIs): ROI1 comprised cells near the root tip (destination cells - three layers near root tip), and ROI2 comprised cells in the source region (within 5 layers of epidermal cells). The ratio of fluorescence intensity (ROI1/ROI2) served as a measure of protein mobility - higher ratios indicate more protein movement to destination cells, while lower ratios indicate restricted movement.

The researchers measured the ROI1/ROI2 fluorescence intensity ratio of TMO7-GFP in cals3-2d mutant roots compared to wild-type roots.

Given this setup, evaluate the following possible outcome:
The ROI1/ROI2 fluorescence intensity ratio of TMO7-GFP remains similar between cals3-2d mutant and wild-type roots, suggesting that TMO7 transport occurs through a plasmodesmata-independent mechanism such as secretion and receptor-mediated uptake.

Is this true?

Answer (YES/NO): NO